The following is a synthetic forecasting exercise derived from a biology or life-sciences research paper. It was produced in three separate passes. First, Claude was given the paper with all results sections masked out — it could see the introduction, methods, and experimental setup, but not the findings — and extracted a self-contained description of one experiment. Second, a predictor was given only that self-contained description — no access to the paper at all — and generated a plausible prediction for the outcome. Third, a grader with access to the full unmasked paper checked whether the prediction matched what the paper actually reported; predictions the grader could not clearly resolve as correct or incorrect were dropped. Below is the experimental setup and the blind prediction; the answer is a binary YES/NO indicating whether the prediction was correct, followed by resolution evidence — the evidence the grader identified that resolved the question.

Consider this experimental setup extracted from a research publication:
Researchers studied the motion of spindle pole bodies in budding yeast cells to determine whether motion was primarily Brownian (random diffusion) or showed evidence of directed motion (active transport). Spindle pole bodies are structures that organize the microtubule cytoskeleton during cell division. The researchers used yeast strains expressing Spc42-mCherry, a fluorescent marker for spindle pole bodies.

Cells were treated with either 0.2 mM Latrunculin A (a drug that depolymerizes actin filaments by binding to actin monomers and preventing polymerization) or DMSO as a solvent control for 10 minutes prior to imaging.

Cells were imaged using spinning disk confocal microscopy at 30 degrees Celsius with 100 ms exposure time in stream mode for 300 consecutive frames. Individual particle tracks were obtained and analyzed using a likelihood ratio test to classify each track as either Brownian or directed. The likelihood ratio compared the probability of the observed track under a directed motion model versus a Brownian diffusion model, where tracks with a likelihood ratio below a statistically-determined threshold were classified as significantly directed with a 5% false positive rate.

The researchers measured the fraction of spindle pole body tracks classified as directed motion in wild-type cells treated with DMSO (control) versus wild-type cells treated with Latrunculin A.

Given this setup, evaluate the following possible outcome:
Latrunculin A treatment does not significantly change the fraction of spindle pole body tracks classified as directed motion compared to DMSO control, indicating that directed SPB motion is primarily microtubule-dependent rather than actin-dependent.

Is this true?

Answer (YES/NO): NO